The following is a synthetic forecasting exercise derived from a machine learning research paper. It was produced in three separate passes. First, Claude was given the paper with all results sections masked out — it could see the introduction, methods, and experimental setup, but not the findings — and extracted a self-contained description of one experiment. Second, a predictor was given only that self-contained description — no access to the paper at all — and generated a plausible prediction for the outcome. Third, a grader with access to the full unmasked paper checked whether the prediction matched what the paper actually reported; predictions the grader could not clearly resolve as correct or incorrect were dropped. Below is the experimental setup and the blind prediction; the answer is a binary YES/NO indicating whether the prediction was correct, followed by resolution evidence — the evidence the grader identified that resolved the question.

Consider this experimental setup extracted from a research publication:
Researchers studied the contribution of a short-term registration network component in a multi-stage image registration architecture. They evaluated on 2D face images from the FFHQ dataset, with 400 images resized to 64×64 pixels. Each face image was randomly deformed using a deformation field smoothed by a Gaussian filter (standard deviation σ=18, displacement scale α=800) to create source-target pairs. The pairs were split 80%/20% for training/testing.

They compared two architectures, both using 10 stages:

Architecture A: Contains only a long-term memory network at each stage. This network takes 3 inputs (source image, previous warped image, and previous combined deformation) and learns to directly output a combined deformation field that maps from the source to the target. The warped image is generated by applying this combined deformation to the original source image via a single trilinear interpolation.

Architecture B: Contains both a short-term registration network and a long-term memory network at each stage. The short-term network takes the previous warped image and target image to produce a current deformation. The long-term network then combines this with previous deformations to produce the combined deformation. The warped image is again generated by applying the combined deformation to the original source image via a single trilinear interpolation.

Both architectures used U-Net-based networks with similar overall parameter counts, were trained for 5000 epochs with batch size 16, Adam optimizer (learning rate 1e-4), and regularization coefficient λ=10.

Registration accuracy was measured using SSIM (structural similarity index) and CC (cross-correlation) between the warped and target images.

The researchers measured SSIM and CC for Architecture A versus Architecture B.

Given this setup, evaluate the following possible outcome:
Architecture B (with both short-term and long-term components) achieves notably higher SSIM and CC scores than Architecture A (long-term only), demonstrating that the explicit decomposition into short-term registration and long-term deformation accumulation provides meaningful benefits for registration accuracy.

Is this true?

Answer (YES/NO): YES